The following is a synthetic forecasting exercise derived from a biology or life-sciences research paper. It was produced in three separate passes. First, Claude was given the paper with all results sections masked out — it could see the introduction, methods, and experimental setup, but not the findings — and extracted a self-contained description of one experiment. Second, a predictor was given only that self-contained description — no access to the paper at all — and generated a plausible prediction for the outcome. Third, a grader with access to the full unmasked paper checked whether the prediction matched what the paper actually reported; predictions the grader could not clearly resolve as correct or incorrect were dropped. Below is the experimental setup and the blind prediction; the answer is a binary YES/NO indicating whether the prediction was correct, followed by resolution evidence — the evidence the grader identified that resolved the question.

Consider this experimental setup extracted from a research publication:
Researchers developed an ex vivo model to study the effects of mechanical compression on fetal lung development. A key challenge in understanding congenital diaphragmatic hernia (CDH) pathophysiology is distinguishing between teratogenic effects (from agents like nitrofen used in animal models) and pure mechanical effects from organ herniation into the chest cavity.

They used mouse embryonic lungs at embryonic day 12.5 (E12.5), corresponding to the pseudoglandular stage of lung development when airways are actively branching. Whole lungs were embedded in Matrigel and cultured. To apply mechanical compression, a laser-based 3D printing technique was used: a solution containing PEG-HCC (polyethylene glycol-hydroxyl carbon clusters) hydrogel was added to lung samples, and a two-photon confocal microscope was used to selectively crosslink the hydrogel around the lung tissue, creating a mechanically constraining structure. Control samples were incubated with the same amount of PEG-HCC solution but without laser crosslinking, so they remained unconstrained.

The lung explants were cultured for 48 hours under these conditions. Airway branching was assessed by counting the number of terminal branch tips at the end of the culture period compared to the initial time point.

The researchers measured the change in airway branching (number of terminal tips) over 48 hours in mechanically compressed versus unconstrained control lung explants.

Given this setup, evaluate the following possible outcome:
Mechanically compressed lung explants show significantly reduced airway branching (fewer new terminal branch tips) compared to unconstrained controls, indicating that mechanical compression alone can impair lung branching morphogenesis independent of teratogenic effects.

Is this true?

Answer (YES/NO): YES